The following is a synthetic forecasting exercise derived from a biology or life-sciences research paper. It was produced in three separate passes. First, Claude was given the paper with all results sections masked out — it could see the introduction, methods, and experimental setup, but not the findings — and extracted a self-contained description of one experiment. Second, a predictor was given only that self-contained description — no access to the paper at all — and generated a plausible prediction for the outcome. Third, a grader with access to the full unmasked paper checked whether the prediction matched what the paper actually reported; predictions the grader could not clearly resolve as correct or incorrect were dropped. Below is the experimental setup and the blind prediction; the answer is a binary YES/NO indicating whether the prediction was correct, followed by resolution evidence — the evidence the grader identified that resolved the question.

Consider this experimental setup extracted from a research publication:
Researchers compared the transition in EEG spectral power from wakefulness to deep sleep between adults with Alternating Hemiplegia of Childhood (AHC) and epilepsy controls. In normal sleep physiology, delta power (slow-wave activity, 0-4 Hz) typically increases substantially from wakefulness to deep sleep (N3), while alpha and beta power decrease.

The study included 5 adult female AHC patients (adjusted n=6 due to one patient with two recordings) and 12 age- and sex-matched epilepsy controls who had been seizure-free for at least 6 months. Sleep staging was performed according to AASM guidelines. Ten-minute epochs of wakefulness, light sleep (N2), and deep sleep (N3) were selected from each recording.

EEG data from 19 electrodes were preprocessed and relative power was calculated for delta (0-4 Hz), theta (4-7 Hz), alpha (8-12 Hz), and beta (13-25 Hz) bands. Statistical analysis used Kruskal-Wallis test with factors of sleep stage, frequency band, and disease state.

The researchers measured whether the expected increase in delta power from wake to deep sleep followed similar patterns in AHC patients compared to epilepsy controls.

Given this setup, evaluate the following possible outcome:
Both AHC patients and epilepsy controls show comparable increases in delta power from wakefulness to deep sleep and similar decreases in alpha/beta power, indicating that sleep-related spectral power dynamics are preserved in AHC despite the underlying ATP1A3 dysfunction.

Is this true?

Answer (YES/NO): NO